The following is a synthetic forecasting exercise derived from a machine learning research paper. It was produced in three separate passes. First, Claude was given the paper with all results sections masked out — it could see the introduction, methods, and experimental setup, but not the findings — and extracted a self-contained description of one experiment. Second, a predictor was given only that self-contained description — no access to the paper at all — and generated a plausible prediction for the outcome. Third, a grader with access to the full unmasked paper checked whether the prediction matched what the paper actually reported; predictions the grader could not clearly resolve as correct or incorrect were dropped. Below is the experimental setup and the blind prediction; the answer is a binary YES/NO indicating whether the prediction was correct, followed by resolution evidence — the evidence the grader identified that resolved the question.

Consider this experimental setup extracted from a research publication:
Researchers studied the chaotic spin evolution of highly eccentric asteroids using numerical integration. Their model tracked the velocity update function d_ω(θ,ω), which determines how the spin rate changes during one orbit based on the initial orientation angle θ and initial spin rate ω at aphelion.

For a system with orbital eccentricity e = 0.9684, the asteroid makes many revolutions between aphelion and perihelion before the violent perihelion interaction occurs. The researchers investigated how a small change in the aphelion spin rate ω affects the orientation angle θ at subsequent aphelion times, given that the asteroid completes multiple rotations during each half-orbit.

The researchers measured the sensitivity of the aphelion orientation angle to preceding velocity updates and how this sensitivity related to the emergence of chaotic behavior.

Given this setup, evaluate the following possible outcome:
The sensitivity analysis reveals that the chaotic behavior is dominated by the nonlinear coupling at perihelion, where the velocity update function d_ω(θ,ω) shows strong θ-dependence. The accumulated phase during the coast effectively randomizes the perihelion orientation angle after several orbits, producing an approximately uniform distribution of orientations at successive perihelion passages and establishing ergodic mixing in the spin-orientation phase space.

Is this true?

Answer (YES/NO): NO